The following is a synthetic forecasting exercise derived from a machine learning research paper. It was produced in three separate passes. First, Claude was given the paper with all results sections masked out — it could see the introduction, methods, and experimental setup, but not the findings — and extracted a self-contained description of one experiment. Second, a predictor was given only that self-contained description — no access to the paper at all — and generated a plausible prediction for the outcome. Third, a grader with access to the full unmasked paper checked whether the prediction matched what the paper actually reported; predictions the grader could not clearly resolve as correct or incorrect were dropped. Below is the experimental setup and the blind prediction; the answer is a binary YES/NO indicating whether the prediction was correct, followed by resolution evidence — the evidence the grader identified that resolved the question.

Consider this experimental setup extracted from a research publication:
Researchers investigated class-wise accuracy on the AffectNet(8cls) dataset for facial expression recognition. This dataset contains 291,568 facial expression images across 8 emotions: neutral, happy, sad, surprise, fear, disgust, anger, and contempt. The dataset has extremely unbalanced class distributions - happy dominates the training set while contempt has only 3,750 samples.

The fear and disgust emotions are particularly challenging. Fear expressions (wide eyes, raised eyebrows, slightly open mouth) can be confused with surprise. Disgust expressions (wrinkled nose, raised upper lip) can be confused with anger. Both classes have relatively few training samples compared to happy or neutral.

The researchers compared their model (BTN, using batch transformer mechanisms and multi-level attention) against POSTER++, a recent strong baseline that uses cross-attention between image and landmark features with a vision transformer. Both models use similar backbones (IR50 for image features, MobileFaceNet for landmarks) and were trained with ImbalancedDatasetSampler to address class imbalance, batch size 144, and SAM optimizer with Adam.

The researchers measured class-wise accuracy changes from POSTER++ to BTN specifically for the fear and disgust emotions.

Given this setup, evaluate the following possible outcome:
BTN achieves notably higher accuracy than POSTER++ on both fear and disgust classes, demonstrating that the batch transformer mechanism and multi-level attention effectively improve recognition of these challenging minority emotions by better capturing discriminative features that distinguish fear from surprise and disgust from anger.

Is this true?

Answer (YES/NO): NO